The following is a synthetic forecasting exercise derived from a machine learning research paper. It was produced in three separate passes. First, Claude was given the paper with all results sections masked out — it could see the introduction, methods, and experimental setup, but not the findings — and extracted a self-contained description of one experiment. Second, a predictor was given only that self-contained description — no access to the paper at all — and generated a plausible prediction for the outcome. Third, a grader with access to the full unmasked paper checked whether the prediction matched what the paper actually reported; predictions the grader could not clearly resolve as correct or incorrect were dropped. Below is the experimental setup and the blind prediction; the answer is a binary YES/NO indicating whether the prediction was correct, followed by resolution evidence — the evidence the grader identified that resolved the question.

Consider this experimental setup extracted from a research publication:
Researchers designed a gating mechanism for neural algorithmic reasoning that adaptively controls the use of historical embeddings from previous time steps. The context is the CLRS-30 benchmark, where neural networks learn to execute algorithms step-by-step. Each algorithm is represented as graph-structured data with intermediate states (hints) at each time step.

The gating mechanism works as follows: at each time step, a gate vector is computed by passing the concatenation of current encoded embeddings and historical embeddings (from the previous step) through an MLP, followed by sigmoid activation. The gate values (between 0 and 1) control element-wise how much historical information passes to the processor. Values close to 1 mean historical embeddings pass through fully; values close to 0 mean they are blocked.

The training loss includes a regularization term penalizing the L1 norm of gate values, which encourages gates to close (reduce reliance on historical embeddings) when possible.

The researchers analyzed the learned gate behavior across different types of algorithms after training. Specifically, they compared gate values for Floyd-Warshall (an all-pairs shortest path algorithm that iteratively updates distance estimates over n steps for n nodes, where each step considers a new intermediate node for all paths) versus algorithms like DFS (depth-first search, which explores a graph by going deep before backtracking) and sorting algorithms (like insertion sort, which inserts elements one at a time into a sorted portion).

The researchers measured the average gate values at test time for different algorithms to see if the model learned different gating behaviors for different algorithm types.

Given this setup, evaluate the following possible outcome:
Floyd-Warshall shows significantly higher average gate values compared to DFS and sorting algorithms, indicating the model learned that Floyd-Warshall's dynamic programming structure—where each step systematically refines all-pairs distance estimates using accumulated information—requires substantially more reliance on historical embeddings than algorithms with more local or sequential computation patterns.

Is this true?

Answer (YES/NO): NO